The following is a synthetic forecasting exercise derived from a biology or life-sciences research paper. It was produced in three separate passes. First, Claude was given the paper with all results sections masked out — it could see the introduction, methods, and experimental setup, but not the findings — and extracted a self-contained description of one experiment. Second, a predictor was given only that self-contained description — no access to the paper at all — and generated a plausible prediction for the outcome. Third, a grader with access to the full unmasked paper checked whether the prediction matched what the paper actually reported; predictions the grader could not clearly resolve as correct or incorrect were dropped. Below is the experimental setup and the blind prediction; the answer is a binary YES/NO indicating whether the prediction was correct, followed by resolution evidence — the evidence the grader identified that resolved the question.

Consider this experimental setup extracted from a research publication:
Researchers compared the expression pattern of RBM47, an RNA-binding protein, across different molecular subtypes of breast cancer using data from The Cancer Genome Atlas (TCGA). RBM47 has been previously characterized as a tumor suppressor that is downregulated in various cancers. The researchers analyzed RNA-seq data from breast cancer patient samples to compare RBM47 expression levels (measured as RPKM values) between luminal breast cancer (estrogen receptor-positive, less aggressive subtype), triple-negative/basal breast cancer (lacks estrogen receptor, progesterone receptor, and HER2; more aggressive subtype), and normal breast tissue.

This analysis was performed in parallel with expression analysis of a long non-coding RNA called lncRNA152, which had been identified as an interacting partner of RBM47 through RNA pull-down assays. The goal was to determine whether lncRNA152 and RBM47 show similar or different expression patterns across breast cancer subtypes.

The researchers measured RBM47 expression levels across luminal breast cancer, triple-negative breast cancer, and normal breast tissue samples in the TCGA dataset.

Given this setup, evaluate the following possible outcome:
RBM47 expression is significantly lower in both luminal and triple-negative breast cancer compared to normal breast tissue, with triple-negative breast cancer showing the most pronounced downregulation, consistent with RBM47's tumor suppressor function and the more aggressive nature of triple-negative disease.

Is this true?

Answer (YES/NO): NO